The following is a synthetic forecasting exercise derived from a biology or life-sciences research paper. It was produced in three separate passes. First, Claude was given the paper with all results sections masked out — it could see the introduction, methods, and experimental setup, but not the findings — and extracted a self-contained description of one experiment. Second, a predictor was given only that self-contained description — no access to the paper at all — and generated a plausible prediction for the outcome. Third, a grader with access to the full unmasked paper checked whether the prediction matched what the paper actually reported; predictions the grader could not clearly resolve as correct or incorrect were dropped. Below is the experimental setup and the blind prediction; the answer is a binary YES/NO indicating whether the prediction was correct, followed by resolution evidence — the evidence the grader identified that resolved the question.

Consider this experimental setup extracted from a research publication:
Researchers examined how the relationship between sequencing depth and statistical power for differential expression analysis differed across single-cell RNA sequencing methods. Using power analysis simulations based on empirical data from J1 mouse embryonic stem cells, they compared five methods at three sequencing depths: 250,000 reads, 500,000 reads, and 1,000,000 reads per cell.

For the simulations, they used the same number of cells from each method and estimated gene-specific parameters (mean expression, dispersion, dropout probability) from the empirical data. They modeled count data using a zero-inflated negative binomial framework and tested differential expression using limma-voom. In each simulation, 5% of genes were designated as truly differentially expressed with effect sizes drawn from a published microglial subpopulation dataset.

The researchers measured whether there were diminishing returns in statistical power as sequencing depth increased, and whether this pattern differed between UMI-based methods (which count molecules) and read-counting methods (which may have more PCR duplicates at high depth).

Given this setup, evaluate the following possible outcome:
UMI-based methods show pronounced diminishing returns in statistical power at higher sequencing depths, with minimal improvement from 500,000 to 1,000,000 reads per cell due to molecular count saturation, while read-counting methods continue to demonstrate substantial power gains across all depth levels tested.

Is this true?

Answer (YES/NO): NO